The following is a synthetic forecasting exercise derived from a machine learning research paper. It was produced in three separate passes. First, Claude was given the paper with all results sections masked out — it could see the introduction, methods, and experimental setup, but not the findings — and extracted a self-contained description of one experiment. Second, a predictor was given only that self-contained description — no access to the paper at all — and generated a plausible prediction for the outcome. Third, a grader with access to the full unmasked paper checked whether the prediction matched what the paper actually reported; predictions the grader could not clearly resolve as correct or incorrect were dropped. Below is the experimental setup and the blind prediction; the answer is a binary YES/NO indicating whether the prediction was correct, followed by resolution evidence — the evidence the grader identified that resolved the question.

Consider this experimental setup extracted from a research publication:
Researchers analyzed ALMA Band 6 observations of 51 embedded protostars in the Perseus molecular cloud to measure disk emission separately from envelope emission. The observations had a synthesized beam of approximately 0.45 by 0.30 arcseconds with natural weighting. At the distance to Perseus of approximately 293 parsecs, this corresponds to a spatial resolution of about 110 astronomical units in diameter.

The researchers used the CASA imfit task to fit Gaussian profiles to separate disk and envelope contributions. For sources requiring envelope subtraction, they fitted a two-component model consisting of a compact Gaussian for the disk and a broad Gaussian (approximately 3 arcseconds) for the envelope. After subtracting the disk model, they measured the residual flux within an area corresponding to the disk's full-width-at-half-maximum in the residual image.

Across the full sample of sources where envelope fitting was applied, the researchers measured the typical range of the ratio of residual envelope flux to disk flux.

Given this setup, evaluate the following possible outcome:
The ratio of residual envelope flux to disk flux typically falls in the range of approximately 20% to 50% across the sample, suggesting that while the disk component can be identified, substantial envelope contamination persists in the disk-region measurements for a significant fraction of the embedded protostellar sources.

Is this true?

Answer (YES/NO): NO